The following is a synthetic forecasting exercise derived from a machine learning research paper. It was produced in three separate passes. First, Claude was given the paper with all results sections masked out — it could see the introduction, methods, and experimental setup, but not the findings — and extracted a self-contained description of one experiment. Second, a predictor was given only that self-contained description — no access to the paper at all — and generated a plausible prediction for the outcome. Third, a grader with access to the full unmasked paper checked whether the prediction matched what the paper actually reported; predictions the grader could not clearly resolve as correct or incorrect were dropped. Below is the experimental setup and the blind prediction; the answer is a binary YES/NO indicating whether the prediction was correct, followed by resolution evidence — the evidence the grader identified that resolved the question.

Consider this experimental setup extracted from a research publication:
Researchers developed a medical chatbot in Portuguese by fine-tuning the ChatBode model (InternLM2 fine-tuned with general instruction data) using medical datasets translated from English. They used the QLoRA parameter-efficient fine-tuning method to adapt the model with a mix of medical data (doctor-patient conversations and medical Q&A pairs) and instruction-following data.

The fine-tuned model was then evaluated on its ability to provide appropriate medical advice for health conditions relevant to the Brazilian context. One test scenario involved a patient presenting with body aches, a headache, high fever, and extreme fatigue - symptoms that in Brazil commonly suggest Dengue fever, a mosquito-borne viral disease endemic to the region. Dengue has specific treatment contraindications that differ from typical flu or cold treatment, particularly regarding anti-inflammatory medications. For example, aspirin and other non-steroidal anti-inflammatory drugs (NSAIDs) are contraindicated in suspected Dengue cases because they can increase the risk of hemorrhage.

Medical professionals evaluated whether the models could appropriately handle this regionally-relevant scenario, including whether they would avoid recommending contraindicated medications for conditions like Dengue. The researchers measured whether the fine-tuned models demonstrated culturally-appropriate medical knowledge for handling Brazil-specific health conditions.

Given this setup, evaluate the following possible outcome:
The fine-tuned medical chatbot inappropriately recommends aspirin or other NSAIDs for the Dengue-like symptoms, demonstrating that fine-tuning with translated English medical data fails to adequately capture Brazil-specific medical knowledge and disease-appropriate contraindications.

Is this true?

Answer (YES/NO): YES